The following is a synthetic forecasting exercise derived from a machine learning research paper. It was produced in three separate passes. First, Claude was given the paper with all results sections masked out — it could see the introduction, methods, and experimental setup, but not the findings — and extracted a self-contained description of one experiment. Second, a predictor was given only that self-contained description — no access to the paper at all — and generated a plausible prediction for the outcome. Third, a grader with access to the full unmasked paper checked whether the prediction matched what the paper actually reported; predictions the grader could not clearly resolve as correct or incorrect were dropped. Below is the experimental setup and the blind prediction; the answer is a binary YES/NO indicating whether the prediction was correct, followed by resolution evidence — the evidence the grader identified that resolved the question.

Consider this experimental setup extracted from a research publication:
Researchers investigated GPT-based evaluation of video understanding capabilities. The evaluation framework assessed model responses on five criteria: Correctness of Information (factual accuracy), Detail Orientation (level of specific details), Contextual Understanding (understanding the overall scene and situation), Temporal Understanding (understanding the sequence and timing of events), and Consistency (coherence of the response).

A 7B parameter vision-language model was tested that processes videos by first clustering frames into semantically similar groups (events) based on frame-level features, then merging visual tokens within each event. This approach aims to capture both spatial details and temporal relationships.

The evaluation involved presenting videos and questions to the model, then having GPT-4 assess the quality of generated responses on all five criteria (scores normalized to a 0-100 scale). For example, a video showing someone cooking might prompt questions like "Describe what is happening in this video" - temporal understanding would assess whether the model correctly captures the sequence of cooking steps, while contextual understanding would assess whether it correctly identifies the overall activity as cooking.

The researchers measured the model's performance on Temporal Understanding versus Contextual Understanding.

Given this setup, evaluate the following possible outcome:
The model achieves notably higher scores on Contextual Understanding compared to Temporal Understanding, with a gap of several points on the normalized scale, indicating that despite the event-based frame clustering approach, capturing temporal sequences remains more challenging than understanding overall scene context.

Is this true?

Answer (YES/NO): YES